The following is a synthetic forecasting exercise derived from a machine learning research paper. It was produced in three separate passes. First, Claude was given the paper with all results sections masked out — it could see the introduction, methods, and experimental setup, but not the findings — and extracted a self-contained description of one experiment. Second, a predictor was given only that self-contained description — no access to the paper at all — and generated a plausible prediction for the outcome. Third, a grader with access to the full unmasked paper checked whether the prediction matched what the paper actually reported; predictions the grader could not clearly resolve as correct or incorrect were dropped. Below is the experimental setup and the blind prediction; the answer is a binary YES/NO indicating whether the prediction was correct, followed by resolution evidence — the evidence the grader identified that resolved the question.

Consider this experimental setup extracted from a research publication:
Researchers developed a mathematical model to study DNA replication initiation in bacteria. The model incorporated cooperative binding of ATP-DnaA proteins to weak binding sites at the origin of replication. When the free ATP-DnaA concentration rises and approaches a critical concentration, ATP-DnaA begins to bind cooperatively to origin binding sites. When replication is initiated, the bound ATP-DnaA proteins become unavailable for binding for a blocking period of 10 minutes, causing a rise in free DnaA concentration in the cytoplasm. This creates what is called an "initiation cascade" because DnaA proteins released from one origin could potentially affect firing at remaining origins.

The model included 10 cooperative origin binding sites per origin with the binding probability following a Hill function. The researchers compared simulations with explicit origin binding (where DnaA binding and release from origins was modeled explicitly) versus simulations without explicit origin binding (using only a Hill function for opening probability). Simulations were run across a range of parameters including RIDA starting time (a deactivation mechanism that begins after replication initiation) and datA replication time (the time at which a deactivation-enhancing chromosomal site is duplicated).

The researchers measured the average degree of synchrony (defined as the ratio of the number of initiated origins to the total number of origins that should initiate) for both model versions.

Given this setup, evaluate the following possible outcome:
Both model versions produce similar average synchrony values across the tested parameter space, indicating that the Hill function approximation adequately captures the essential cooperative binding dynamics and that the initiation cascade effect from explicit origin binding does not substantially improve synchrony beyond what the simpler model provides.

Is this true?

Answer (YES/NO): YES